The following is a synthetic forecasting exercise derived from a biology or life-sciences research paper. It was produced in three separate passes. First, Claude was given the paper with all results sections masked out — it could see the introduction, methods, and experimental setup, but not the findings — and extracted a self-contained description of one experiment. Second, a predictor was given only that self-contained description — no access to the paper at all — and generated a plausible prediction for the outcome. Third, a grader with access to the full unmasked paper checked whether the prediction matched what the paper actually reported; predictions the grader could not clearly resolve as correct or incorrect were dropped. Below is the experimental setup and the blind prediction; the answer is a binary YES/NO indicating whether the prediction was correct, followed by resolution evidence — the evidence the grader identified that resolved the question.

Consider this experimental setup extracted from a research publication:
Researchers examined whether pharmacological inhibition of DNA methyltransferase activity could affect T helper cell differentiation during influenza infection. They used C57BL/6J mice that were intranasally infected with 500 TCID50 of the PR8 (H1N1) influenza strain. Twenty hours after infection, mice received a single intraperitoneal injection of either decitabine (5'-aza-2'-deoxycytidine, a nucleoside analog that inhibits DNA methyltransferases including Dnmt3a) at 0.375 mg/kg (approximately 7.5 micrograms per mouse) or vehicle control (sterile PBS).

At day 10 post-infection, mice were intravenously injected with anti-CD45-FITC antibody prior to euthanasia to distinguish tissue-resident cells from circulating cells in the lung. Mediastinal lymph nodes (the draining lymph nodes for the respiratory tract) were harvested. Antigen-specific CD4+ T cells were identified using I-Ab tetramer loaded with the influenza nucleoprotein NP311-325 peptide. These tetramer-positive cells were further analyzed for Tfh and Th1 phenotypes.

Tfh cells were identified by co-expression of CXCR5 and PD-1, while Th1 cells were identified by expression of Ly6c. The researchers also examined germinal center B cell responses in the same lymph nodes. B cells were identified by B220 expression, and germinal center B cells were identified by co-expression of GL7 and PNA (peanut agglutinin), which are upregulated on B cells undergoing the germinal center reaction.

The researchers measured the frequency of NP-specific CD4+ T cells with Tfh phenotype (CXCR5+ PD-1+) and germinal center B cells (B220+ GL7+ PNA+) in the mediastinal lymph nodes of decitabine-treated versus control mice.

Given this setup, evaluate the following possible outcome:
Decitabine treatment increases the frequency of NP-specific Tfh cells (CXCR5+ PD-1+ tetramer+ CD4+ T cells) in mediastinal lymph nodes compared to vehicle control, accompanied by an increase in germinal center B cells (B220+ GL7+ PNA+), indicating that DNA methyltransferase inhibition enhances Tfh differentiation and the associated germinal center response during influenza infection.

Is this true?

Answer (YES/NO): YES